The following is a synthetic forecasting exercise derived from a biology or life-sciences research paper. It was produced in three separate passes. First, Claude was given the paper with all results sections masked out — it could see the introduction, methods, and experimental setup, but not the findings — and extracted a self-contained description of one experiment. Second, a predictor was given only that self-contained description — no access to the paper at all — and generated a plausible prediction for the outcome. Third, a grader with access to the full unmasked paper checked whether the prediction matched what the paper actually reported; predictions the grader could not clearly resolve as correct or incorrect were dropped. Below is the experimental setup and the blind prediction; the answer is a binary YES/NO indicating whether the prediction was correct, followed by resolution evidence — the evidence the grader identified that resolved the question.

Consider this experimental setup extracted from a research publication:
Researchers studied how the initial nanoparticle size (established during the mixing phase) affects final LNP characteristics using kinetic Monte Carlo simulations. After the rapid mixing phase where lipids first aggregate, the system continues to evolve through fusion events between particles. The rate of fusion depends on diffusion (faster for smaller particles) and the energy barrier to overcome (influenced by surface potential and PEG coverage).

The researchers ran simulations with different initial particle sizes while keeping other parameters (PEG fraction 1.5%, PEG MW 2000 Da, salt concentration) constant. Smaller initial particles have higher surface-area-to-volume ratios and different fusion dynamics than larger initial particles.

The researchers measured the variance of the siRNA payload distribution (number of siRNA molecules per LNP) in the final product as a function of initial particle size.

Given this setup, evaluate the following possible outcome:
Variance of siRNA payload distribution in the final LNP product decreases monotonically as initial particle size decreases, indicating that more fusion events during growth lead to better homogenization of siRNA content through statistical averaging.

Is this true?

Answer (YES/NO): YES